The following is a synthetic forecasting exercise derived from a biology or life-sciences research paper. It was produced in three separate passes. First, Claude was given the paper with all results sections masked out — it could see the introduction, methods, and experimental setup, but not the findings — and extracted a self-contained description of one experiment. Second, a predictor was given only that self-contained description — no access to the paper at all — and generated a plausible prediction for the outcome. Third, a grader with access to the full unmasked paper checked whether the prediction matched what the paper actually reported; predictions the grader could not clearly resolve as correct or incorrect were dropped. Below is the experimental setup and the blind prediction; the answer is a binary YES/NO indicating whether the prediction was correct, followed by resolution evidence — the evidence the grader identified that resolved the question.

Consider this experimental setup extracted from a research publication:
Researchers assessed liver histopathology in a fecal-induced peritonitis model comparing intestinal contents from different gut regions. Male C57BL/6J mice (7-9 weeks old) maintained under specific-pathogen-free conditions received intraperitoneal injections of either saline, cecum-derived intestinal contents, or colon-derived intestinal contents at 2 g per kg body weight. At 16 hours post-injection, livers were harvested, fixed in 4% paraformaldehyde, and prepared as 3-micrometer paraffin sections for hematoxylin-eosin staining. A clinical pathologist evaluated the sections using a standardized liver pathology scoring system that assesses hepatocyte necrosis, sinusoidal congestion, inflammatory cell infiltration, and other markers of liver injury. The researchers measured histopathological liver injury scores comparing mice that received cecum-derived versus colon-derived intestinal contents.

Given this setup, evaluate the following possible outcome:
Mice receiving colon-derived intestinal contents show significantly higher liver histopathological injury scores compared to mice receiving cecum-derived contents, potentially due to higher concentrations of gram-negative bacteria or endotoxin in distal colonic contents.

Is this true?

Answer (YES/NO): NO